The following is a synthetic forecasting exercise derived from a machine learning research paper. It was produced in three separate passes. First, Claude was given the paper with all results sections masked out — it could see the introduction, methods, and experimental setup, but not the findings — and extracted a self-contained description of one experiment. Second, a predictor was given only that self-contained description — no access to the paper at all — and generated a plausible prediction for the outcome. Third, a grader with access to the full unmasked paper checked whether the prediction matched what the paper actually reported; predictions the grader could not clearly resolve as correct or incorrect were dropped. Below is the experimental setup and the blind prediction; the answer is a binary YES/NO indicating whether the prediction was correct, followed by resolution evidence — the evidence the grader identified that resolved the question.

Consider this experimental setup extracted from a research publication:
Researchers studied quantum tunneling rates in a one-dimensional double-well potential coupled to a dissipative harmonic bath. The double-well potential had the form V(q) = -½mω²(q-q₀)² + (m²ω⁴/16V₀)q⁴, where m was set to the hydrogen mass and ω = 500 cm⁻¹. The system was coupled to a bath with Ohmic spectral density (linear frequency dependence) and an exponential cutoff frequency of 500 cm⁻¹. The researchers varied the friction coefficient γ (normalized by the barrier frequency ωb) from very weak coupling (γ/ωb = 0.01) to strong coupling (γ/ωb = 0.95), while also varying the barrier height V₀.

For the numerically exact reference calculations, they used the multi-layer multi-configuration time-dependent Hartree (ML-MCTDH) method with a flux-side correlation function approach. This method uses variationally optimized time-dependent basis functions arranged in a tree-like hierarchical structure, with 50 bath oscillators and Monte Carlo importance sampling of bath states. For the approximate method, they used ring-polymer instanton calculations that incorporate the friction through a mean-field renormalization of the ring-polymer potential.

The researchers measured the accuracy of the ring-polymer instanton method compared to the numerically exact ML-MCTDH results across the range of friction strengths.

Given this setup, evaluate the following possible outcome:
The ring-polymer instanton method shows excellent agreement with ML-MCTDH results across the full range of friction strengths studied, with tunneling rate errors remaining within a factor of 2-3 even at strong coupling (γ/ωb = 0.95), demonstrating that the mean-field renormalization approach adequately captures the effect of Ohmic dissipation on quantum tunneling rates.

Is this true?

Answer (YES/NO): NO